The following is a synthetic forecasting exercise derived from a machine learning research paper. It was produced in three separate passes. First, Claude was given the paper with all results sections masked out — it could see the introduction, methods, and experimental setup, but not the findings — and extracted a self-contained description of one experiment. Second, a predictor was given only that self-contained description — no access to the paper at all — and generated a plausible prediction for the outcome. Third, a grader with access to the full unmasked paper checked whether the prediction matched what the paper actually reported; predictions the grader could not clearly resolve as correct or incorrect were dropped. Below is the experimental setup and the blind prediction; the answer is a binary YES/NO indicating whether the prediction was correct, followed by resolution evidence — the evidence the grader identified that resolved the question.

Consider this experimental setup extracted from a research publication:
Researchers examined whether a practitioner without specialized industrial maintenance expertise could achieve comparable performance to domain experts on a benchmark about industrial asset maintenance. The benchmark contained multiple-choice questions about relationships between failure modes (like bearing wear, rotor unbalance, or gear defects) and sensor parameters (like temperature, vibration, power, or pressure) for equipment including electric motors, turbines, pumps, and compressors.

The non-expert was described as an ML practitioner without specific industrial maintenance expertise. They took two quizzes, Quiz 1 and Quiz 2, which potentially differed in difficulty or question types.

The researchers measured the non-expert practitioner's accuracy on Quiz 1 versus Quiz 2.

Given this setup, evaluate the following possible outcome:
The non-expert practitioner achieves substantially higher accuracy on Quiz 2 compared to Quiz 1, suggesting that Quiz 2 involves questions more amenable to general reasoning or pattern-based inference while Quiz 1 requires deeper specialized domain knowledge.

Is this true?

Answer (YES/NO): YES